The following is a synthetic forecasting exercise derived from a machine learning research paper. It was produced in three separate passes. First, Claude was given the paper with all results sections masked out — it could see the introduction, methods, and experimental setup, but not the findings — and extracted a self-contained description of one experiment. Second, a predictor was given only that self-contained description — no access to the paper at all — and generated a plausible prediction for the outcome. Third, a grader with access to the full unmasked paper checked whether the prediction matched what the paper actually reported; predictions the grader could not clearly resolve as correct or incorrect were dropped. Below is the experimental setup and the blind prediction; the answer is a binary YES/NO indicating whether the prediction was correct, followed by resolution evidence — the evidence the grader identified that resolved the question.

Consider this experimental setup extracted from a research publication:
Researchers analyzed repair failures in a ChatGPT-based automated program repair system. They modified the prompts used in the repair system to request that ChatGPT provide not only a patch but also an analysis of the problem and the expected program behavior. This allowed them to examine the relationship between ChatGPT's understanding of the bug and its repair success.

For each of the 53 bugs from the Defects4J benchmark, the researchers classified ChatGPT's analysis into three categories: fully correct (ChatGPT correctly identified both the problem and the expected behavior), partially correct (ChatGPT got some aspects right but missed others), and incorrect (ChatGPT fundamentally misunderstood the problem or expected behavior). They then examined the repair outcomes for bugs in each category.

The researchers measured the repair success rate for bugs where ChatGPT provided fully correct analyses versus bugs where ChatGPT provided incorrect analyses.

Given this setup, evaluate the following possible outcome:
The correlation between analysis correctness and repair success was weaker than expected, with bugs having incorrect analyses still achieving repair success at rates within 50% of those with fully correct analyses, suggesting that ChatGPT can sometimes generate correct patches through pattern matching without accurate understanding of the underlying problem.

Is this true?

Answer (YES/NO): NO